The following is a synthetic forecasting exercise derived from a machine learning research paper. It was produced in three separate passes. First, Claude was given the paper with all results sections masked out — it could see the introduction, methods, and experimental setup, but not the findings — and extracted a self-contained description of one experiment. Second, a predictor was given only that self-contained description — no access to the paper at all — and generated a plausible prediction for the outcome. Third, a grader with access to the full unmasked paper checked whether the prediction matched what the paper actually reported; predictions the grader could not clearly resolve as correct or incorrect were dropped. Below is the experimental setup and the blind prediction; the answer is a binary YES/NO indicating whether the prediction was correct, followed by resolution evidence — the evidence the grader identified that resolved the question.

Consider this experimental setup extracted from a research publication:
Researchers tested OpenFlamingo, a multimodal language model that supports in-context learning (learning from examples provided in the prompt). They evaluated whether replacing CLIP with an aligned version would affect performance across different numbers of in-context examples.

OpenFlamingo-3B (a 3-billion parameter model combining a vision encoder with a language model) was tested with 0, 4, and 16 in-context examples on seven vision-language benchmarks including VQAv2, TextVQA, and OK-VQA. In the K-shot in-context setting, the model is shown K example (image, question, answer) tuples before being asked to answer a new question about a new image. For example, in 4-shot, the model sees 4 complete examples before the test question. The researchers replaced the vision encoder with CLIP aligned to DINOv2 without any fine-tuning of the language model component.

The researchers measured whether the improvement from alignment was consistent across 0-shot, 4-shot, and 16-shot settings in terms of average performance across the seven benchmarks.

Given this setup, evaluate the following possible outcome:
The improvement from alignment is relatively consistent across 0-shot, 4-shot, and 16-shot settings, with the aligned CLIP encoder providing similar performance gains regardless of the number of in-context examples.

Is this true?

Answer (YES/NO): NO